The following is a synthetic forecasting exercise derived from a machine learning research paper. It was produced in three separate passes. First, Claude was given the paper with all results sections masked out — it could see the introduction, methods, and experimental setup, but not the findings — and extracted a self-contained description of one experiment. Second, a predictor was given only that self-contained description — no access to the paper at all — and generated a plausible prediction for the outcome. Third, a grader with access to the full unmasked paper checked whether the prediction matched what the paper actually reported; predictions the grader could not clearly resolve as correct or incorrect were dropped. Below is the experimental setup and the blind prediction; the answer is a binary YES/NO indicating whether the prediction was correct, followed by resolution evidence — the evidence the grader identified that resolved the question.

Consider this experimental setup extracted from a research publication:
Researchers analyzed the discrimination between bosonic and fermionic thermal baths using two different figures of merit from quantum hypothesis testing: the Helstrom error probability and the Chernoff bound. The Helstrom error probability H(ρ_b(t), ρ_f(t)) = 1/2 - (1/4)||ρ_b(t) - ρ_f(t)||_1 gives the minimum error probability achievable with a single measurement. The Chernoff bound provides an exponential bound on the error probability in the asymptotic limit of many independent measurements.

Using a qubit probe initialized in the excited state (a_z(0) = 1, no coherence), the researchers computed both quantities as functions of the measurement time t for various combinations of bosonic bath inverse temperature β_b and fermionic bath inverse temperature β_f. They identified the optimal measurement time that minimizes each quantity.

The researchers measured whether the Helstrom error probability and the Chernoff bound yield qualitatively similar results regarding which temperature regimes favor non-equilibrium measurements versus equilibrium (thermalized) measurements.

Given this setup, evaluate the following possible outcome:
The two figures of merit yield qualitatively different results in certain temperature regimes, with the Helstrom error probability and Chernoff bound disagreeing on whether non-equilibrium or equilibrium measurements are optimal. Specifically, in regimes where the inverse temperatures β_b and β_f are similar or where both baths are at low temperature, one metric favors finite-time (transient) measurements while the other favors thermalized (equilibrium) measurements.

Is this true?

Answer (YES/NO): NO